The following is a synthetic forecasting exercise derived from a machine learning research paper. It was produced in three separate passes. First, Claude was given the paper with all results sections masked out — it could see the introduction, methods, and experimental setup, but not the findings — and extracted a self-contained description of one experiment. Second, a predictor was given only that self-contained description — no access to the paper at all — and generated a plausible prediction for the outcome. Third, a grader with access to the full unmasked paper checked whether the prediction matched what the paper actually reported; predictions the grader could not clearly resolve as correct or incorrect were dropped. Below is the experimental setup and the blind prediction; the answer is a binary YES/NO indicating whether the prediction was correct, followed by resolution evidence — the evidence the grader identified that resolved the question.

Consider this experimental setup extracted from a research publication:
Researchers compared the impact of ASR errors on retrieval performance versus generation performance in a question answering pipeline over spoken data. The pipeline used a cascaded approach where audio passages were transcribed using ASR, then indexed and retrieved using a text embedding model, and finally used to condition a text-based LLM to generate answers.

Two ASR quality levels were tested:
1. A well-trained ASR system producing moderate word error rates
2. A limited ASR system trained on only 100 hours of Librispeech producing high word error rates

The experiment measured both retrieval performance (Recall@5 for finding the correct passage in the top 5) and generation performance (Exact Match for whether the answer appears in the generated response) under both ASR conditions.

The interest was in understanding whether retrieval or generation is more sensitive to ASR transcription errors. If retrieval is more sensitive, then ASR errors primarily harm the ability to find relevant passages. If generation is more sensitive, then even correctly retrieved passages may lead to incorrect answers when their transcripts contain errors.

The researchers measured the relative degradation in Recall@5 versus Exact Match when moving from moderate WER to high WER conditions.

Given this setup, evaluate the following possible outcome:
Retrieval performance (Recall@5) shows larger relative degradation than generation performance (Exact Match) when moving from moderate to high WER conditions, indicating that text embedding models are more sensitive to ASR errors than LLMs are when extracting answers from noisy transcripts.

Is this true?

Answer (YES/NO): NO